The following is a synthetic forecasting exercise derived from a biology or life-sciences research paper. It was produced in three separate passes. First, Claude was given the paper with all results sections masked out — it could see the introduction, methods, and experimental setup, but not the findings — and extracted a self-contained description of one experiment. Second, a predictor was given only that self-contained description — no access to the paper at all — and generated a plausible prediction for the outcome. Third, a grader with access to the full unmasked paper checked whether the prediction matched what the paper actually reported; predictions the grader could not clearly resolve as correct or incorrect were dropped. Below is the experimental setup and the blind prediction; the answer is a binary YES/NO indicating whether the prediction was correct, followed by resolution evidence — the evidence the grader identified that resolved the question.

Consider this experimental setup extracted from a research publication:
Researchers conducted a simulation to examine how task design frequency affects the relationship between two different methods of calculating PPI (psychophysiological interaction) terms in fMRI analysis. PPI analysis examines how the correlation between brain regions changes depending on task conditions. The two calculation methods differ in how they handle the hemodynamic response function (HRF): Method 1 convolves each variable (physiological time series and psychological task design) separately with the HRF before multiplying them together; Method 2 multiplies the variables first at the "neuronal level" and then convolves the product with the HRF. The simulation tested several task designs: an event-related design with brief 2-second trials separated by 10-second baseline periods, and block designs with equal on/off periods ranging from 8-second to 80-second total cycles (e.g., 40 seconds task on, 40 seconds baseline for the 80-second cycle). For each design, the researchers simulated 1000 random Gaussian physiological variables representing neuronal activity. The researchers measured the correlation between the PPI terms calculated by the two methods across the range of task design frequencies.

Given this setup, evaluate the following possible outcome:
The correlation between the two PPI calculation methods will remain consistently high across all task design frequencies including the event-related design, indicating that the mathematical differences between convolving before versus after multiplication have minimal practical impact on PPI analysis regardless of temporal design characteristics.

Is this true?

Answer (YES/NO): NO